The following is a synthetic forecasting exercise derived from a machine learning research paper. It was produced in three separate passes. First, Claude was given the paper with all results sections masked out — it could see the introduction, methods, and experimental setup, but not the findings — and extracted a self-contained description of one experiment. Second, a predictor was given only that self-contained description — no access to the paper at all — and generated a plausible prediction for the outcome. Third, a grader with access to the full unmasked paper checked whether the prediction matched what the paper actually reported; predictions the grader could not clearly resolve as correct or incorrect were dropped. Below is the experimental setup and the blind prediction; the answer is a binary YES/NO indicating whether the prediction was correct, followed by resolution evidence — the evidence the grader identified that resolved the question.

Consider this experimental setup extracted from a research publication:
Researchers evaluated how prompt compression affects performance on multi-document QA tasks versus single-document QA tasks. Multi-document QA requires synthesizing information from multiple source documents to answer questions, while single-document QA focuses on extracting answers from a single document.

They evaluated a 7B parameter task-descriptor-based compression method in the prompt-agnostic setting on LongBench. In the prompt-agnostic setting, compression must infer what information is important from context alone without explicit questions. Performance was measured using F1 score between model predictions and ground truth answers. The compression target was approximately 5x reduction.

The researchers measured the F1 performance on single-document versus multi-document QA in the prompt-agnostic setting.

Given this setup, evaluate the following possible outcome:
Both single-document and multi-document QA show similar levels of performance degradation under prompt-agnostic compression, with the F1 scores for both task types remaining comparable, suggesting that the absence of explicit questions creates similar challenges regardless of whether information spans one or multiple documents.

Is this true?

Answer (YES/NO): NO